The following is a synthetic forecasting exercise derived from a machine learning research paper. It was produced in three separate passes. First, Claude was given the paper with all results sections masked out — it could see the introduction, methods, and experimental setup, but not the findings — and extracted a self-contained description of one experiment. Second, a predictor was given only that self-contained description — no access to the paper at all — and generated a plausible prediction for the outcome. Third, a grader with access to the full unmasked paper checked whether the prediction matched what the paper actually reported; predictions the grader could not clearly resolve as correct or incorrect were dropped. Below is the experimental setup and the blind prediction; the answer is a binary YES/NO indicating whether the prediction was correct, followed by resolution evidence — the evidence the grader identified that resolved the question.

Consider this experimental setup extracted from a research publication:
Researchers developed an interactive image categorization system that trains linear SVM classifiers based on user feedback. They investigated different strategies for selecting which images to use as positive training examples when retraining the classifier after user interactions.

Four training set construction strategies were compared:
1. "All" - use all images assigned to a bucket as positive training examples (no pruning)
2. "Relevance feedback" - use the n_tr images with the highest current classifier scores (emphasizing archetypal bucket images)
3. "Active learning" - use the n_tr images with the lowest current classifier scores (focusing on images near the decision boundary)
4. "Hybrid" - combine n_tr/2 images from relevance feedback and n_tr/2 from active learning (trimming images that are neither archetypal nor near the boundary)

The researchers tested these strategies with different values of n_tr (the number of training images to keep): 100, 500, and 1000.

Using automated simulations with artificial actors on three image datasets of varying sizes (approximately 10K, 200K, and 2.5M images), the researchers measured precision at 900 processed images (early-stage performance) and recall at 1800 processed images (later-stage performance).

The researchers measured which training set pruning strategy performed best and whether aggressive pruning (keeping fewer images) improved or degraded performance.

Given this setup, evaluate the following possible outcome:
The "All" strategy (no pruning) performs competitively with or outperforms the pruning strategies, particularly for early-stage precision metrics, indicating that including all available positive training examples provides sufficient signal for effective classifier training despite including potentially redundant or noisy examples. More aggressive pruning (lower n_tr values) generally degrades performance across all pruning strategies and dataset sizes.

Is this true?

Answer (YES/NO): YES